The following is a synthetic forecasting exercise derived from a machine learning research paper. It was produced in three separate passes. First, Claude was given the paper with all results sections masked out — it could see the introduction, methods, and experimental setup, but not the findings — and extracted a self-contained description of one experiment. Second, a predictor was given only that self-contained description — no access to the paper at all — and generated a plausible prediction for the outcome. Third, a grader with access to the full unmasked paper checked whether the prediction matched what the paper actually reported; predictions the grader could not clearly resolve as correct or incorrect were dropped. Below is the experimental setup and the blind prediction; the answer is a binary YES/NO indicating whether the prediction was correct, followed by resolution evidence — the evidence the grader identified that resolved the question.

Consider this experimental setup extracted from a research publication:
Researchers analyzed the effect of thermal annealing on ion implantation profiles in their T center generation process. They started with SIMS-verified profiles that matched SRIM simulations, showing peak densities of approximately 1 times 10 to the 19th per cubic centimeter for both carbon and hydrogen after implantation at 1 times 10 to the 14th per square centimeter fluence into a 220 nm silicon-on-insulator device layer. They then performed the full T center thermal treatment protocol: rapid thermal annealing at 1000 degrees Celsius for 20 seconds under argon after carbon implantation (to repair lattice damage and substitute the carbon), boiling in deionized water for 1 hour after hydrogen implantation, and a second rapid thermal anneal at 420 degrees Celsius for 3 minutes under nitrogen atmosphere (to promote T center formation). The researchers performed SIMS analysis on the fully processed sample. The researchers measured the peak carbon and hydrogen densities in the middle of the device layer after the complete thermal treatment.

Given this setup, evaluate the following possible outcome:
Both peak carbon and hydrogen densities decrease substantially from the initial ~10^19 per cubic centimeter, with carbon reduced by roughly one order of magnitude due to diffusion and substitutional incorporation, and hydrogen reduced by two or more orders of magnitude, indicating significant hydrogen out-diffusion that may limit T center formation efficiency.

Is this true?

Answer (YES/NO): NO